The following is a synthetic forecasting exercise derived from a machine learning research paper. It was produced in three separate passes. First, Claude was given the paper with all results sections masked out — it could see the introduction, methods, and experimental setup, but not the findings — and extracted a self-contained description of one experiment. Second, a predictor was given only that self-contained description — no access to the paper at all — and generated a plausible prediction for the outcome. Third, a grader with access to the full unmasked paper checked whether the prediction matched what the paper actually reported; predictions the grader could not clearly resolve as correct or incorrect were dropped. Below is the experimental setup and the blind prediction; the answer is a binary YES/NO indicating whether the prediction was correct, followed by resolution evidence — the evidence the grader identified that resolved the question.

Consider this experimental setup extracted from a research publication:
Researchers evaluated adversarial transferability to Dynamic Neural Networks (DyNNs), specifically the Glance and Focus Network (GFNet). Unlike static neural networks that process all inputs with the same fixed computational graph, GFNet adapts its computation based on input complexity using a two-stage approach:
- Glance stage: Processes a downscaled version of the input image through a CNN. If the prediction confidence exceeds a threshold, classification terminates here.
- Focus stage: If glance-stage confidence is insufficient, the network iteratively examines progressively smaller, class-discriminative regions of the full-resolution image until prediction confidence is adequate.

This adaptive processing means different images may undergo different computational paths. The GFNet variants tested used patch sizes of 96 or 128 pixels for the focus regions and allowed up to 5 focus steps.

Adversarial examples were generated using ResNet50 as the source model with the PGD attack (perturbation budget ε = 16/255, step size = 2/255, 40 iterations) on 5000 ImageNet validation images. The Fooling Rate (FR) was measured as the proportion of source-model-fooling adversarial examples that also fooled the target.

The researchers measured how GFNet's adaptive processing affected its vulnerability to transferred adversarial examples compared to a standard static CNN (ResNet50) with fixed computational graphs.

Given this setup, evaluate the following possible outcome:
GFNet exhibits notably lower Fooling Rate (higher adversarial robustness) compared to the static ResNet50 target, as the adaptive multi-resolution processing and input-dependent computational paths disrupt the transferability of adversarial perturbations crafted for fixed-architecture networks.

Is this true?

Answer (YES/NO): YES